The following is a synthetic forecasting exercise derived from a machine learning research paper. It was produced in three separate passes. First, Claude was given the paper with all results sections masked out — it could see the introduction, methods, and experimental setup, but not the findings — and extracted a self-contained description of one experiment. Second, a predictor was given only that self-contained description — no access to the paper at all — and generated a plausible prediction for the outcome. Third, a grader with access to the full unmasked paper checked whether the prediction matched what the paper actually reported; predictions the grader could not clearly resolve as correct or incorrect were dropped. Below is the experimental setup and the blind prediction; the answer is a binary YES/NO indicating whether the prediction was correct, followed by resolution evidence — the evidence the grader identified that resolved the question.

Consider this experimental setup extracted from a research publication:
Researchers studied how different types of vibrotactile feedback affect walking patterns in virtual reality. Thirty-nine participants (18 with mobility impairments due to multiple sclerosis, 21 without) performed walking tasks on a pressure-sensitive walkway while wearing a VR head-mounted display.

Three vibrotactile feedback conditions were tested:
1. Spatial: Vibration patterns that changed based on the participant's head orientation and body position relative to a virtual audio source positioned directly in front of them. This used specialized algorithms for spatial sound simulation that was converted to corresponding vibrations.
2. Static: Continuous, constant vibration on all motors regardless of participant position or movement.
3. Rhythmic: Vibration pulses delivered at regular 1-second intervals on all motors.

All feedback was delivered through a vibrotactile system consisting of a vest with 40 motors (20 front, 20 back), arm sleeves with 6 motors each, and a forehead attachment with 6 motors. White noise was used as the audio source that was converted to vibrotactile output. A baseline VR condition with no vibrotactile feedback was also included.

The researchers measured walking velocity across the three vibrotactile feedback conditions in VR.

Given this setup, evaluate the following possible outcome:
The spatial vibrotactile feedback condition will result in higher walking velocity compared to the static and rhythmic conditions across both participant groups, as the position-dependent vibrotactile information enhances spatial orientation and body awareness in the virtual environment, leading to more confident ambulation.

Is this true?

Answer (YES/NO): YES